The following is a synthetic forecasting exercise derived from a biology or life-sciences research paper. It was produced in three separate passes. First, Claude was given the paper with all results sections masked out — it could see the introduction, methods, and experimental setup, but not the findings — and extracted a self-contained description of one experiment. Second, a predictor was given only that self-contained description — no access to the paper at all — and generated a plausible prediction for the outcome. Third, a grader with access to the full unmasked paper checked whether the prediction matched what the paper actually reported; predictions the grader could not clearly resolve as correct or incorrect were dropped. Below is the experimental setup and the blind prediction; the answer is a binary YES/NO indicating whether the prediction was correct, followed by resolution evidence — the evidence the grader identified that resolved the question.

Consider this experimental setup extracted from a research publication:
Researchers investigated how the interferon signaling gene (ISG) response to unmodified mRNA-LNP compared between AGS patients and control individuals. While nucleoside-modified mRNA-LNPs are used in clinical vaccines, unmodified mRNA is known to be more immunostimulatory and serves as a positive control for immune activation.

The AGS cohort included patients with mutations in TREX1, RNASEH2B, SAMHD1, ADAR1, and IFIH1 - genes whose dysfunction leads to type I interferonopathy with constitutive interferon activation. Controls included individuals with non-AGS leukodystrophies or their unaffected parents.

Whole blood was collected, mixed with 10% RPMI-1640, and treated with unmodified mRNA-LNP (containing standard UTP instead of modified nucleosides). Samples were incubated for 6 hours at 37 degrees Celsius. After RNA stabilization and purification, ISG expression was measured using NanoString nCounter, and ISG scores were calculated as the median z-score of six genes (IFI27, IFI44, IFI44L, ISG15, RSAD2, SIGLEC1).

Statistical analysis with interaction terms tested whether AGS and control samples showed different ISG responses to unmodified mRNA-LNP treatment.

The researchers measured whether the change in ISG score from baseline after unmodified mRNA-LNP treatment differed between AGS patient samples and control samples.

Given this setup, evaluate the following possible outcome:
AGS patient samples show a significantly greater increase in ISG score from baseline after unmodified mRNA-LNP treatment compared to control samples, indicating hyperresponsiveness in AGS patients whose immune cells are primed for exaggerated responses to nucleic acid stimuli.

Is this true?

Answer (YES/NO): NO